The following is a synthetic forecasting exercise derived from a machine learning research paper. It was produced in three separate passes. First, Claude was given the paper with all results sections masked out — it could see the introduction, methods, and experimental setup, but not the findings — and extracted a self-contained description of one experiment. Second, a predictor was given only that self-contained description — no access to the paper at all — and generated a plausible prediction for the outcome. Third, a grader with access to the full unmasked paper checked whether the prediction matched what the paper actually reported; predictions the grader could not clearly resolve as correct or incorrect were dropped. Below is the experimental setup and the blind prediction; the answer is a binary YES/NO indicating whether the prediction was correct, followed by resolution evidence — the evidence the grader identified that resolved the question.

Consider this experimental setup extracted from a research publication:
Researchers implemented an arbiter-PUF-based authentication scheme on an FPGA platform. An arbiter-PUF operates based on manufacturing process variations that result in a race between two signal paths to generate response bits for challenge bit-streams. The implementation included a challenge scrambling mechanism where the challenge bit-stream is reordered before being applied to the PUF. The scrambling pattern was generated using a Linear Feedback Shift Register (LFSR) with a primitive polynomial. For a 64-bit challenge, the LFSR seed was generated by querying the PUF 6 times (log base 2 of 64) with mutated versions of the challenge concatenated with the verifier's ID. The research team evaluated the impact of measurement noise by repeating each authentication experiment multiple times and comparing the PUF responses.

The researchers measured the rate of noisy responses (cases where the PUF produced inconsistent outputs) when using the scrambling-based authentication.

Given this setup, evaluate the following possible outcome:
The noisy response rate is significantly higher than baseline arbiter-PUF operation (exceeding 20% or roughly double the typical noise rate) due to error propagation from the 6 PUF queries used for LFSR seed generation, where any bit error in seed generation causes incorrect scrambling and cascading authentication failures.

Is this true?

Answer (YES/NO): NO